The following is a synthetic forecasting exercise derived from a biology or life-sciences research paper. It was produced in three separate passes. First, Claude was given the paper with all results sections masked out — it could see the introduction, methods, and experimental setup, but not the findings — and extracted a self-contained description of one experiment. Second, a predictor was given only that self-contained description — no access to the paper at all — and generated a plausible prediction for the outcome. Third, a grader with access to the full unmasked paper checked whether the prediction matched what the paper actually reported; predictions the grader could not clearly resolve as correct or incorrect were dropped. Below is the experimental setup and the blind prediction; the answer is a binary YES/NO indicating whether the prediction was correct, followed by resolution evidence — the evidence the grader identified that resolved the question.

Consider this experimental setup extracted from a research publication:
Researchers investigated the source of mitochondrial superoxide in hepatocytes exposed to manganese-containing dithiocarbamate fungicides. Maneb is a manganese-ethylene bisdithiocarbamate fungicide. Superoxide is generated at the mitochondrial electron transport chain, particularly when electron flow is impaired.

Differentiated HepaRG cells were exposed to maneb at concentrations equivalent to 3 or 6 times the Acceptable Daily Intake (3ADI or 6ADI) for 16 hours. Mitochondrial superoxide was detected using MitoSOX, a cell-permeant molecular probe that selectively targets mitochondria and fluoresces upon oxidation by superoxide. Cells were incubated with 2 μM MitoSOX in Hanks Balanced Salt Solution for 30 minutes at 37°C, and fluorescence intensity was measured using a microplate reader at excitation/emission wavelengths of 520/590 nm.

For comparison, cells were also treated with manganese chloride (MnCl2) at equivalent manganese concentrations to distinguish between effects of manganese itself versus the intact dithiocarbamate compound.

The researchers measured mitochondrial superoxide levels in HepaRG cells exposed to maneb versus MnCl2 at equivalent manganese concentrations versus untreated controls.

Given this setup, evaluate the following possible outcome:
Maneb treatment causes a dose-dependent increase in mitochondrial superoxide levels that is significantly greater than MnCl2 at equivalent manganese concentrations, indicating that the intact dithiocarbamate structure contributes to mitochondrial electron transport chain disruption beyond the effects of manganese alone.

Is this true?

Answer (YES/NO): NO